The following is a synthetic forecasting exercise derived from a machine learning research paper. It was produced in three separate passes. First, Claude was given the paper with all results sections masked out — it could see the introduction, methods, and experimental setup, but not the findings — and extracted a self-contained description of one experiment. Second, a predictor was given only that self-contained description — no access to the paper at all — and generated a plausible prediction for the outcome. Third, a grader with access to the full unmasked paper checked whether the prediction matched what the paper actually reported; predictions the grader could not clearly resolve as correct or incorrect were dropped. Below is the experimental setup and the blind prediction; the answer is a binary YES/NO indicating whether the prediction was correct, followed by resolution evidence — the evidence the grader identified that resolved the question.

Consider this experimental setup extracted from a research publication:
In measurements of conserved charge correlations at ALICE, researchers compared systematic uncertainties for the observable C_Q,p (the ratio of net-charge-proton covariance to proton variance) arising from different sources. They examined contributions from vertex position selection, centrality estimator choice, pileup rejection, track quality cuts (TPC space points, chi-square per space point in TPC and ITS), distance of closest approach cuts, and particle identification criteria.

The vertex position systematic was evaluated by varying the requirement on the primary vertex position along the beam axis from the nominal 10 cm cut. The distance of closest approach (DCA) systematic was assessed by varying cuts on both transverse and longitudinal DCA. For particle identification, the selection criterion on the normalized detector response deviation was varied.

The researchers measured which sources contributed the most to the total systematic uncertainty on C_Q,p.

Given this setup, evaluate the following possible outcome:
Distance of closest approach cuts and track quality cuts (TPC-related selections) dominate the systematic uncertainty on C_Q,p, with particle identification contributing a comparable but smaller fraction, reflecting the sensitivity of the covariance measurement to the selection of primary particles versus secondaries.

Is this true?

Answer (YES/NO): NO